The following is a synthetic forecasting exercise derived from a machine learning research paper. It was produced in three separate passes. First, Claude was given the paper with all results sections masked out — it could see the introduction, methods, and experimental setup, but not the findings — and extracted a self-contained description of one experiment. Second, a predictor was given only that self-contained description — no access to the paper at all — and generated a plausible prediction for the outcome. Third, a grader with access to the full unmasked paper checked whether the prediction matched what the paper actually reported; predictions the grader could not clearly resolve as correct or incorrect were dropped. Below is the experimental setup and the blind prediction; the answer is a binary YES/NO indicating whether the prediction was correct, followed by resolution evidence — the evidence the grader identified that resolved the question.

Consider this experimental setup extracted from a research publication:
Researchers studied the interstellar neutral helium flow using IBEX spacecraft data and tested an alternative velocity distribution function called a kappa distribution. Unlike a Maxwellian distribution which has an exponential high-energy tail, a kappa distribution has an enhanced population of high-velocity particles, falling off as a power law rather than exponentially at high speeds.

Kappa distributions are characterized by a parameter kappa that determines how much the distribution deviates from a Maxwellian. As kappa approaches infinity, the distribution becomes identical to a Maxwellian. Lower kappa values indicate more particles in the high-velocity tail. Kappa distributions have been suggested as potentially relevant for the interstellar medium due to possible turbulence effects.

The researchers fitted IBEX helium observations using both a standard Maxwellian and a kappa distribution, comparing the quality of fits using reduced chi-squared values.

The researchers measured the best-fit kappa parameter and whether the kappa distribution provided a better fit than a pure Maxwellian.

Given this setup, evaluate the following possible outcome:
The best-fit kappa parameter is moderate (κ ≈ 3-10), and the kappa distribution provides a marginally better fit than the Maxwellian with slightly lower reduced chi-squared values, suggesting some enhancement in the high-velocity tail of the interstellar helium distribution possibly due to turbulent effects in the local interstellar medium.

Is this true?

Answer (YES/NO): NO